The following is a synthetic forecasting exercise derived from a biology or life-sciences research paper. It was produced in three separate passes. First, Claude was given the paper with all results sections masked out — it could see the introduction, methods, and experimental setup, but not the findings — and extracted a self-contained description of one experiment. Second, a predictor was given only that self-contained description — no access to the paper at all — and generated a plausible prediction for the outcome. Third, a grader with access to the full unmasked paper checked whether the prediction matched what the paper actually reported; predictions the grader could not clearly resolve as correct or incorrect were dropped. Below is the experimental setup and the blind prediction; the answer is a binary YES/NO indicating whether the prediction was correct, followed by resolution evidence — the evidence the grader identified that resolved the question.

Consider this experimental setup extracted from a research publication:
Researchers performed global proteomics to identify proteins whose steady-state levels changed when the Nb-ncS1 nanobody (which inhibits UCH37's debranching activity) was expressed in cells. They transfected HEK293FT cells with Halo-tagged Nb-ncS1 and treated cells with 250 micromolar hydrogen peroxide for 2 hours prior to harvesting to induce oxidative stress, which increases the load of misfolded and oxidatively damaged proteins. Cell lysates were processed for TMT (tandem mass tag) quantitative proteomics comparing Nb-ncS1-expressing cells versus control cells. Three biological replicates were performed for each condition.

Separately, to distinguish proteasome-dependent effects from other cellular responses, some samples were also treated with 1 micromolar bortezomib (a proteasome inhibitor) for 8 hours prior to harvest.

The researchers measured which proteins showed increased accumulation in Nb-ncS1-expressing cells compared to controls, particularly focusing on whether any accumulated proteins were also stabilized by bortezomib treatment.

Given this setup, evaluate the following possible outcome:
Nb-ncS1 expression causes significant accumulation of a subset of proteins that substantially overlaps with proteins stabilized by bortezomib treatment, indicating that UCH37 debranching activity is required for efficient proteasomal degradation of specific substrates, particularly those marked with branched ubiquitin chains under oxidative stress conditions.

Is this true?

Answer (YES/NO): NO